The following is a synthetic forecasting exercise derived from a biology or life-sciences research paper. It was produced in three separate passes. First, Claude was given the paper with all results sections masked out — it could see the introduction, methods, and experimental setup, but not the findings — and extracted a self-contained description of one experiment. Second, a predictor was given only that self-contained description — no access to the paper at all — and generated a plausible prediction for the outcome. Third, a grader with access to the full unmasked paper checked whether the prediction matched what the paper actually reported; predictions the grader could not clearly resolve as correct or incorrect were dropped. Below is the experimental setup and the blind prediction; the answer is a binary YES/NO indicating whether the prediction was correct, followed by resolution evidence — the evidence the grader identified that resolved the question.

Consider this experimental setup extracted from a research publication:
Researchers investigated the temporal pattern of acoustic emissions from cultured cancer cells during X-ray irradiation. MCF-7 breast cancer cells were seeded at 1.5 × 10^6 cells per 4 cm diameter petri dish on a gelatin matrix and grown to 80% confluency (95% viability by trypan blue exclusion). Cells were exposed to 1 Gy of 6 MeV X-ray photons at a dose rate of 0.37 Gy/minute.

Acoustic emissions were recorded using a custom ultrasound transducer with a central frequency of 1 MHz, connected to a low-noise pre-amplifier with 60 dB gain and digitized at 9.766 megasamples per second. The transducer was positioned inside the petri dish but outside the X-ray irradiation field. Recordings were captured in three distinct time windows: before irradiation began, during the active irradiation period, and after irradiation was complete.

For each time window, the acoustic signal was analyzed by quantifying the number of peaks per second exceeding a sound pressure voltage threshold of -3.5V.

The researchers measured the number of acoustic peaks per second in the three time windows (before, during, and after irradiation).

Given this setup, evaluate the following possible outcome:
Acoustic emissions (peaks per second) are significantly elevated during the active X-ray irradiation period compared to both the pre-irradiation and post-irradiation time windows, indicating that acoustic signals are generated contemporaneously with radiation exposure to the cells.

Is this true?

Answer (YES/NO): YES